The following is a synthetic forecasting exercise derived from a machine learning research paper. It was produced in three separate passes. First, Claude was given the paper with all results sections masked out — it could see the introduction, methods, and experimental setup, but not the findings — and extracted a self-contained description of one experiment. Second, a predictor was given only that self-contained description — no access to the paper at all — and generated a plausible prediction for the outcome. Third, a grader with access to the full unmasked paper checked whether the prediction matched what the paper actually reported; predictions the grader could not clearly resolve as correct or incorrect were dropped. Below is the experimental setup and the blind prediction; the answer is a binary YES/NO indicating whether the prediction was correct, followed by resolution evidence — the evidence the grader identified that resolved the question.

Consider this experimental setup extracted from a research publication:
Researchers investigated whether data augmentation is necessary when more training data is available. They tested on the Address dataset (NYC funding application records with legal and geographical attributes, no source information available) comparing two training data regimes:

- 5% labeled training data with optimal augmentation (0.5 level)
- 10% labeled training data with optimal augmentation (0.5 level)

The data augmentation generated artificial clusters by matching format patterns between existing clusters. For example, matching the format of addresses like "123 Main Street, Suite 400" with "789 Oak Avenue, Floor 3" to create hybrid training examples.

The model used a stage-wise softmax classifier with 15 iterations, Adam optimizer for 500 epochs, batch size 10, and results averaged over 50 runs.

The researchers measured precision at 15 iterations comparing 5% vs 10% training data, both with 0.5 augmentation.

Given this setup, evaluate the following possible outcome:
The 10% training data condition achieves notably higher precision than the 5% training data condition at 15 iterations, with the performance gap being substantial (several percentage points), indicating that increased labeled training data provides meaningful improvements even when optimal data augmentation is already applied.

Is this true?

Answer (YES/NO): NO